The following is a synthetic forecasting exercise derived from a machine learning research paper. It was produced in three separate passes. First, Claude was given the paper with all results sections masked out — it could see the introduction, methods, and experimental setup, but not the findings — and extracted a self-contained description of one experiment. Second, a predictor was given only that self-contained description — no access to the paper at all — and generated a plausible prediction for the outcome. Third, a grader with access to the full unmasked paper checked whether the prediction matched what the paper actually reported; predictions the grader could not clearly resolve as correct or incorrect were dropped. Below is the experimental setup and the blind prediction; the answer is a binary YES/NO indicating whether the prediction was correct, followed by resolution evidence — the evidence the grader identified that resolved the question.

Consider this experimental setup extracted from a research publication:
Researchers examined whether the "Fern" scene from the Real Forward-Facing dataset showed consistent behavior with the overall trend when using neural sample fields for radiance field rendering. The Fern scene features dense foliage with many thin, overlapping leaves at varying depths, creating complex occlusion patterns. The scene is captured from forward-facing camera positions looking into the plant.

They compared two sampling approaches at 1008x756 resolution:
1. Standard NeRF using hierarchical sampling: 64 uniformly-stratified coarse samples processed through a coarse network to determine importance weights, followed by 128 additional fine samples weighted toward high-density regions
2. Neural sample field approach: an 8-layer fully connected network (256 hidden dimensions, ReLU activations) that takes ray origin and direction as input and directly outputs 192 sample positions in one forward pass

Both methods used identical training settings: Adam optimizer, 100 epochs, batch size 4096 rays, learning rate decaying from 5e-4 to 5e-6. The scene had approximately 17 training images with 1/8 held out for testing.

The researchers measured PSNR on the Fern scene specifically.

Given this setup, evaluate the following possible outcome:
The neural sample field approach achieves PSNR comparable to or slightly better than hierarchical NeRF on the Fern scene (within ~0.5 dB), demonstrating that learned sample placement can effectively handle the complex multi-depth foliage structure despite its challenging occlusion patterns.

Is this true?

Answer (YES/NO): NO